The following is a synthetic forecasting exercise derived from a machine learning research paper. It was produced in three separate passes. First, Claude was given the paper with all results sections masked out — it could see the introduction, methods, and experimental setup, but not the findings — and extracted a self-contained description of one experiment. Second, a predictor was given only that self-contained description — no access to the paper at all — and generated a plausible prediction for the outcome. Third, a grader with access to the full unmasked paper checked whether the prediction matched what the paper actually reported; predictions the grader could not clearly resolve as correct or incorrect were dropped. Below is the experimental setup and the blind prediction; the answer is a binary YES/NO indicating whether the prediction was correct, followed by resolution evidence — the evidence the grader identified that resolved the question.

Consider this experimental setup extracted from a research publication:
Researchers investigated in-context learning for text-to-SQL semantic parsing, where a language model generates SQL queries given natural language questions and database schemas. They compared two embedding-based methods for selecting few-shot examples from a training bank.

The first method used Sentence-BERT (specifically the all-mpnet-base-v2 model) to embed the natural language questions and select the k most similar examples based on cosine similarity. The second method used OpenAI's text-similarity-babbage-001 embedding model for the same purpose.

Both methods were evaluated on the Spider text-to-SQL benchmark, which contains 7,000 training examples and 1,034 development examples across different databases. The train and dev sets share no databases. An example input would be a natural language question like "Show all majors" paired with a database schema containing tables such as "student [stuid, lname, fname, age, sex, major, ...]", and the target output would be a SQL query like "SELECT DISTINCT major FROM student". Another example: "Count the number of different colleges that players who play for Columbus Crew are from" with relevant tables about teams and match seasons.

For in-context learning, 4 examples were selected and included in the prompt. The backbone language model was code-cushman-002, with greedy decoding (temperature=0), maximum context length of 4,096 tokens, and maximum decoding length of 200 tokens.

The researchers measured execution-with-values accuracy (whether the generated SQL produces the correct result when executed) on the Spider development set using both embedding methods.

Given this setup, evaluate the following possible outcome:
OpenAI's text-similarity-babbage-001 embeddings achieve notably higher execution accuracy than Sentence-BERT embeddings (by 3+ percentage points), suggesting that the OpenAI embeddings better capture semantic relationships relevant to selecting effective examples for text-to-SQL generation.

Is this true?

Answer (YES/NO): YES